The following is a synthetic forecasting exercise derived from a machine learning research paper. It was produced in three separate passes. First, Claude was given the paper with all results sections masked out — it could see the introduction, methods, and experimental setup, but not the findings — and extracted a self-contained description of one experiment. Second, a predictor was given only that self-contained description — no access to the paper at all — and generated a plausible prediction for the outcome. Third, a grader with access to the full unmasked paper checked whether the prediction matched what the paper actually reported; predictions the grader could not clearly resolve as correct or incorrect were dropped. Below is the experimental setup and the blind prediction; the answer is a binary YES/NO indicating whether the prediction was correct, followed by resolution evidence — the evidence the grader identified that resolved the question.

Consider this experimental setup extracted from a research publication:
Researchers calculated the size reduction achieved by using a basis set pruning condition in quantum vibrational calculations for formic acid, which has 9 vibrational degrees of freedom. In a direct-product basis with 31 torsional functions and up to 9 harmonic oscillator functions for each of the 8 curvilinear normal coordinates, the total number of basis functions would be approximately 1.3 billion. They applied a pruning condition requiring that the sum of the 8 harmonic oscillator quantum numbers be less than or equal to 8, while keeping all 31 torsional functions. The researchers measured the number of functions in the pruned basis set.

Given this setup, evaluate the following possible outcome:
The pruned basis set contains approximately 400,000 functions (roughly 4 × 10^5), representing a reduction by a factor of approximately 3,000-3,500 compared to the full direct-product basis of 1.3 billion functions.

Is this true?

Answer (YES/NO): YES